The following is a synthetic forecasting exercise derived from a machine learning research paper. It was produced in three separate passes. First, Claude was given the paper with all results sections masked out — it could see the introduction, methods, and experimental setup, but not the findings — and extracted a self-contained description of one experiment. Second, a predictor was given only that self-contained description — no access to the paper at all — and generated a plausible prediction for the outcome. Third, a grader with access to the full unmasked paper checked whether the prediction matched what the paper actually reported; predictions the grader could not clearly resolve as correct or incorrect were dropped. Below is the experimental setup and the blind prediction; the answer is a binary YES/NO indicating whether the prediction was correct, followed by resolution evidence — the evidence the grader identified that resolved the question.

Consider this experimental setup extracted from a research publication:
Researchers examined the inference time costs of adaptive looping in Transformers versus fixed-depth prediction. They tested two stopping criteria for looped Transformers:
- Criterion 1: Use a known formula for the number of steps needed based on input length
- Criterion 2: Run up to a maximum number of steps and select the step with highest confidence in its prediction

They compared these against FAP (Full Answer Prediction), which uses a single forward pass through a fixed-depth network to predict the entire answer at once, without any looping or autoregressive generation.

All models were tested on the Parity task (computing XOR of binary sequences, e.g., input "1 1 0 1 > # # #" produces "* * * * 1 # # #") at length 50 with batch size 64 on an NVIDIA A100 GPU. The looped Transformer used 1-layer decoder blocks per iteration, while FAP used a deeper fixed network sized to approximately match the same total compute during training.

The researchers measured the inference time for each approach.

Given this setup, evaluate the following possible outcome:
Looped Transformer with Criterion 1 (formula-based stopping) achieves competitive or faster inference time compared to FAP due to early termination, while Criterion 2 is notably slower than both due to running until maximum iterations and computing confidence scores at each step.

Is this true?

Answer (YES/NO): NO